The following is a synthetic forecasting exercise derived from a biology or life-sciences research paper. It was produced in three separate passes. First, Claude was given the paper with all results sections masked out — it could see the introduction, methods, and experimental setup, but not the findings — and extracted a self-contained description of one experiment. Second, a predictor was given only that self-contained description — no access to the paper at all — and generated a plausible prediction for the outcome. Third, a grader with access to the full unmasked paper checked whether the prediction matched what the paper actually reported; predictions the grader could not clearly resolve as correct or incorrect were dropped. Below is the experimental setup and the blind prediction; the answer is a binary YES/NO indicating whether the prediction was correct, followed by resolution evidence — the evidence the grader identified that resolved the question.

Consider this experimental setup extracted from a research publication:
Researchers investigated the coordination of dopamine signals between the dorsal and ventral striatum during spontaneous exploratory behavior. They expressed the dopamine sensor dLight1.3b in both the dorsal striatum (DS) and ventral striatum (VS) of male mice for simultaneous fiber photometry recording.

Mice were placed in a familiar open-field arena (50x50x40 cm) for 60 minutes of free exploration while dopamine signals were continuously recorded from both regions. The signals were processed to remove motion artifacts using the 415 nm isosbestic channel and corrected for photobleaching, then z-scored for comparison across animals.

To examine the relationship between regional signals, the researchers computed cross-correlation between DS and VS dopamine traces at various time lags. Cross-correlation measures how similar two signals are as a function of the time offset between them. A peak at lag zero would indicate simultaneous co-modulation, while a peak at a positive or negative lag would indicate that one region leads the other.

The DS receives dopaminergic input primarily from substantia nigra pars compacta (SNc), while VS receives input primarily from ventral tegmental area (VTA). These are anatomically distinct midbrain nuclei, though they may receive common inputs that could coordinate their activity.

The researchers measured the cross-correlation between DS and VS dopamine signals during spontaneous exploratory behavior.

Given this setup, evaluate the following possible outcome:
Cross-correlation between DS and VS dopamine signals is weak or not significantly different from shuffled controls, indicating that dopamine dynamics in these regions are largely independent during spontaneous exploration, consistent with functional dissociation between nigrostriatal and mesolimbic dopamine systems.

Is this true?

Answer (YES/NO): NO